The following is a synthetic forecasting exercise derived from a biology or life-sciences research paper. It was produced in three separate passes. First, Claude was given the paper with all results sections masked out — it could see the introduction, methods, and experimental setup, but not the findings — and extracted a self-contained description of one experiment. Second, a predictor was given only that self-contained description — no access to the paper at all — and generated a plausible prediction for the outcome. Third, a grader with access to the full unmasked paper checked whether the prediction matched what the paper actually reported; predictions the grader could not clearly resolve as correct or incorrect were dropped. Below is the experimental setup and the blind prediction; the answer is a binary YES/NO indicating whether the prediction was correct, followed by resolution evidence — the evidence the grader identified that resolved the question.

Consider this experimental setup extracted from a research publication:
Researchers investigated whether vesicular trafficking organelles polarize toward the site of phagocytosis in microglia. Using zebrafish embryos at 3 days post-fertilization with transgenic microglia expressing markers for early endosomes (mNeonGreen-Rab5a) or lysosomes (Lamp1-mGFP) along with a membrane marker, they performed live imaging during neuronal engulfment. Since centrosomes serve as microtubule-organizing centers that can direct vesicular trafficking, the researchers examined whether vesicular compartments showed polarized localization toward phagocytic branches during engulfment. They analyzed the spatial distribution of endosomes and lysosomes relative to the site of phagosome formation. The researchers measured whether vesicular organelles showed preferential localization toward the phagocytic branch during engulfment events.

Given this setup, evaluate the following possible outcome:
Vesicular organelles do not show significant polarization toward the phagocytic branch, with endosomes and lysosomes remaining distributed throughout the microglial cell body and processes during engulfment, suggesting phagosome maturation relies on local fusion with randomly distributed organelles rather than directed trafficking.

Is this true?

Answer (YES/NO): NO